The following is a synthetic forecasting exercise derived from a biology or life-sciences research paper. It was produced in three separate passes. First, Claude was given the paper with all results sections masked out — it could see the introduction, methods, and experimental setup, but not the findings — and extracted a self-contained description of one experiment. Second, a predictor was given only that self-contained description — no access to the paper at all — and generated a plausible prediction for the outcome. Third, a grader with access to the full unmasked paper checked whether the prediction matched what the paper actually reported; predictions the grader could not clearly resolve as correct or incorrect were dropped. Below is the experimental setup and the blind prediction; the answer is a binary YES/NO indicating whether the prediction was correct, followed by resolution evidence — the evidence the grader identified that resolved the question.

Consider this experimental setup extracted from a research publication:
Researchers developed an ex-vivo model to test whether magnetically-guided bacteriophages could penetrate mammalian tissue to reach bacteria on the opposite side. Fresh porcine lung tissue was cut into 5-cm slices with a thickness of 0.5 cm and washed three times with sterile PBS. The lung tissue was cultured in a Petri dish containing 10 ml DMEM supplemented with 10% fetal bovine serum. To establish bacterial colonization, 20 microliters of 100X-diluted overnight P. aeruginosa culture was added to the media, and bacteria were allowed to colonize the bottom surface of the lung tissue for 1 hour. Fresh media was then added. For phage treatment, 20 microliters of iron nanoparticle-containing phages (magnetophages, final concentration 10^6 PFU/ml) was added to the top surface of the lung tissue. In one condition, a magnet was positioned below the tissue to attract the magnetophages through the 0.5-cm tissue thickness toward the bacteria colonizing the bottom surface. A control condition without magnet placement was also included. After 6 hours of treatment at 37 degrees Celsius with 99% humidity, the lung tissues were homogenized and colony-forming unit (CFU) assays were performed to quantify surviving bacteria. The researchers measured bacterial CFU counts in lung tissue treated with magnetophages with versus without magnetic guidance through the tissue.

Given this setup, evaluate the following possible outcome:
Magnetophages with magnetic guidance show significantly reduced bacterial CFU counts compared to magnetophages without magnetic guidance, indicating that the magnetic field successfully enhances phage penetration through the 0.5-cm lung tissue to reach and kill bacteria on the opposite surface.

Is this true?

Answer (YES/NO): YES